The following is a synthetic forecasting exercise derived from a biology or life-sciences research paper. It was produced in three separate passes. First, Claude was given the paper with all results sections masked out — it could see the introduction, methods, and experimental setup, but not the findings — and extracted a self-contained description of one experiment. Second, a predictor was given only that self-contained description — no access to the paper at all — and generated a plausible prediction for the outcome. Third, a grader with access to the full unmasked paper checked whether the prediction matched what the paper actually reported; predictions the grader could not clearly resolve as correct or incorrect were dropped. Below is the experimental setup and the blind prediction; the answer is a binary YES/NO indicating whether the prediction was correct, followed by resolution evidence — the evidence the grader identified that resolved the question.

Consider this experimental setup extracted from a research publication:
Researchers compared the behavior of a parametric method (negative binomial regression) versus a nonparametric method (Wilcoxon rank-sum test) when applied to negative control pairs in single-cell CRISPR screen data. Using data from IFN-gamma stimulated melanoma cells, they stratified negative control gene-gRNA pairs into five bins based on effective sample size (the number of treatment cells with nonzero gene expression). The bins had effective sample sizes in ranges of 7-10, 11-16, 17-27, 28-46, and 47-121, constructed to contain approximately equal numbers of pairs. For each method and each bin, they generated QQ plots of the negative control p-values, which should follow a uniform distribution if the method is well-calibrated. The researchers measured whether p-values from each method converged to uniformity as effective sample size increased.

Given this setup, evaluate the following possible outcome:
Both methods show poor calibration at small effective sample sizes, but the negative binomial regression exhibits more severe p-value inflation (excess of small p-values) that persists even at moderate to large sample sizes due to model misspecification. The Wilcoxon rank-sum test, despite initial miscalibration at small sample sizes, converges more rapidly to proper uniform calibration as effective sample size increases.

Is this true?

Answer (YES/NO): YES